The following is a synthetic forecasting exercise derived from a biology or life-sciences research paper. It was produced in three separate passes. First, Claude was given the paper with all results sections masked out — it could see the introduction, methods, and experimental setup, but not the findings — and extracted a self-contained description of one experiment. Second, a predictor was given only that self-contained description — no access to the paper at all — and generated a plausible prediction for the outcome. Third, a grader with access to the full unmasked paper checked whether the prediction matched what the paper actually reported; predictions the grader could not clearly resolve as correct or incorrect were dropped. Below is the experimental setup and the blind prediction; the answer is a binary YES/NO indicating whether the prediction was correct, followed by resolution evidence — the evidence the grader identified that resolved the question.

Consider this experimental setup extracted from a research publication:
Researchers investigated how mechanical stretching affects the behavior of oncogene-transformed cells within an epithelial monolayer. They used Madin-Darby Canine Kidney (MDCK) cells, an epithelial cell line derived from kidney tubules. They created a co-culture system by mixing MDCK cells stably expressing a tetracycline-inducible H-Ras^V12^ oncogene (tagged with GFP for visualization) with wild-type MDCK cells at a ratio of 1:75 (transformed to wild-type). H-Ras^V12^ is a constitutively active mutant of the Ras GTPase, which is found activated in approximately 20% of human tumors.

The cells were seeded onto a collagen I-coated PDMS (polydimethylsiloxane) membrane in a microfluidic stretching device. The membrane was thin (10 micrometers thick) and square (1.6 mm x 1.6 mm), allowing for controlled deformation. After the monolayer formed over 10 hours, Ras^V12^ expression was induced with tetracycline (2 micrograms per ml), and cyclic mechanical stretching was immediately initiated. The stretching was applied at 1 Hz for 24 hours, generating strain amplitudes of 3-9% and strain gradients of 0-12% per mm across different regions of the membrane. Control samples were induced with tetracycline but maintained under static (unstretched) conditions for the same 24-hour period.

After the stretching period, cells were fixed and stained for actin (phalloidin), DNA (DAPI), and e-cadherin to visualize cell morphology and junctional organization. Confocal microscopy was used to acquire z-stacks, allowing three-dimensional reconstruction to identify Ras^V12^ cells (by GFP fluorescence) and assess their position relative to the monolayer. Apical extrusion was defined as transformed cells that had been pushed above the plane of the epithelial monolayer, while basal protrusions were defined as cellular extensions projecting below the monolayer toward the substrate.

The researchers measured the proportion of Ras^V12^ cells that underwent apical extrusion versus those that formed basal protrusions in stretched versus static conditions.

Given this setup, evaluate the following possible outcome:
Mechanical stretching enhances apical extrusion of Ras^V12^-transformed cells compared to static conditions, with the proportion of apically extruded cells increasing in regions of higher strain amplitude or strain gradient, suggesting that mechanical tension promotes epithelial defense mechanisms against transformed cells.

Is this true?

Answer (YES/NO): NO